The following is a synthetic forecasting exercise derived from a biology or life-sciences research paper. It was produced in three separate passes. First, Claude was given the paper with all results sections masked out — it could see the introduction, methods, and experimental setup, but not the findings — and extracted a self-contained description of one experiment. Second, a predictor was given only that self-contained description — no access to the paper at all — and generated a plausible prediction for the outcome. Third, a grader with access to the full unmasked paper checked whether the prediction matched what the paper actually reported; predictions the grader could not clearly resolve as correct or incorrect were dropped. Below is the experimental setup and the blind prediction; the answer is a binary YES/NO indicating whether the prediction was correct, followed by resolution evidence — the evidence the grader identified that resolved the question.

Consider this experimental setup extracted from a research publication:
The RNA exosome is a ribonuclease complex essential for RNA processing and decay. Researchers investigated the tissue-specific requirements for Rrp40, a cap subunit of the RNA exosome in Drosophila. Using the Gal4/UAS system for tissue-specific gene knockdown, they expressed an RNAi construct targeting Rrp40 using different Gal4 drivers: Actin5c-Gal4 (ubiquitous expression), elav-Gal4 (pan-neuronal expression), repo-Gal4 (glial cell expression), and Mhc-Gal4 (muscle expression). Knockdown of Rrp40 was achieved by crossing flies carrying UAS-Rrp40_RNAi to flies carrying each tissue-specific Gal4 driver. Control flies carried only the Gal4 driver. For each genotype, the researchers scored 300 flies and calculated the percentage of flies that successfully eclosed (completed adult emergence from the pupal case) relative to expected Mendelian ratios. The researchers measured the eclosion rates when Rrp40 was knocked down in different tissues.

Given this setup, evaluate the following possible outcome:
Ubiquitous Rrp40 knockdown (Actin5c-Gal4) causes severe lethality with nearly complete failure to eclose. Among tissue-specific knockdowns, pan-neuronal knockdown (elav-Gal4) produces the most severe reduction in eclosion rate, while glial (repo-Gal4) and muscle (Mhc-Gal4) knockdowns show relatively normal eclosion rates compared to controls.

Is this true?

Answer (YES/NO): NO